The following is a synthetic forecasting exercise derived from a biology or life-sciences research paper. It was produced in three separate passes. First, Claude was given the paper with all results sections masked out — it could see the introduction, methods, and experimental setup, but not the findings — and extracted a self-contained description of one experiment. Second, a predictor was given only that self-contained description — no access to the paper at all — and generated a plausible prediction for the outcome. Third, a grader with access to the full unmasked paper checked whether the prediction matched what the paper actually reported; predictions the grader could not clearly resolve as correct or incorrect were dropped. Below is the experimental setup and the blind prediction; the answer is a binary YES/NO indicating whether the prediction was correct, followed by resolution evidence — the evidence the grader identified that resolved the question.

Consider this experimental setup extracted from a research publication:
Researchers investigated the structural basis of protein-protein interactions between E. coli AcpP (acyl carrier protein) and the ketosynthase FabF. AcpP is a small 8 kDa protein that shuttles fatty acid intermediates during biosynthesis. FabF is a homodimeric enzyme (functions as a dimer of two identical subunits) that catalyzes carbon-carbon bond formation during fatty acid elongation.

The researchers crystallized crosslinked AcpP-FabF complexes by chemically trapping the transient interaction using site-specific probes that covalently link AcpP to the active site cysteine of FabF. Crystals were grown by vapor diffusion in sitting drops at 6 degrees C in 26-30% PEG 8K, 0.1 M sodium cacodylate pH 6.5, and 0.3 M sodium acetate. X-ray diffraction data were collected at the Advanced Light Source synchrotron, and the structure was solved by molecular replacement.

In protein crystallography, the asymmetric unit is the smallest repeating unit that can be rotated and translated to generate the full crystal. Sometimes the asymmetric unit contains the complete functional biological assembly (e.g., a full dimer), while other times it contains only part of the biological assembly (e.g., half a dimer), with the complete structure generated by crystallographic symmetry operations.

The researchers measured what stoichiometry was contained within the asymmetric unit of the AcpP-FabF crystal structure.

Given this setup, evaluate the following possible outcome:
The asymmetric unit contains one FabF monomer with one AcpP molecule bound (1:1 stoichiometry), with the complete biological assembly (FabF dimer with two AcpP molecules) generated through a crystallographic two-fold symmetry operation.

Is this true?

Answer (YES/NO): YES